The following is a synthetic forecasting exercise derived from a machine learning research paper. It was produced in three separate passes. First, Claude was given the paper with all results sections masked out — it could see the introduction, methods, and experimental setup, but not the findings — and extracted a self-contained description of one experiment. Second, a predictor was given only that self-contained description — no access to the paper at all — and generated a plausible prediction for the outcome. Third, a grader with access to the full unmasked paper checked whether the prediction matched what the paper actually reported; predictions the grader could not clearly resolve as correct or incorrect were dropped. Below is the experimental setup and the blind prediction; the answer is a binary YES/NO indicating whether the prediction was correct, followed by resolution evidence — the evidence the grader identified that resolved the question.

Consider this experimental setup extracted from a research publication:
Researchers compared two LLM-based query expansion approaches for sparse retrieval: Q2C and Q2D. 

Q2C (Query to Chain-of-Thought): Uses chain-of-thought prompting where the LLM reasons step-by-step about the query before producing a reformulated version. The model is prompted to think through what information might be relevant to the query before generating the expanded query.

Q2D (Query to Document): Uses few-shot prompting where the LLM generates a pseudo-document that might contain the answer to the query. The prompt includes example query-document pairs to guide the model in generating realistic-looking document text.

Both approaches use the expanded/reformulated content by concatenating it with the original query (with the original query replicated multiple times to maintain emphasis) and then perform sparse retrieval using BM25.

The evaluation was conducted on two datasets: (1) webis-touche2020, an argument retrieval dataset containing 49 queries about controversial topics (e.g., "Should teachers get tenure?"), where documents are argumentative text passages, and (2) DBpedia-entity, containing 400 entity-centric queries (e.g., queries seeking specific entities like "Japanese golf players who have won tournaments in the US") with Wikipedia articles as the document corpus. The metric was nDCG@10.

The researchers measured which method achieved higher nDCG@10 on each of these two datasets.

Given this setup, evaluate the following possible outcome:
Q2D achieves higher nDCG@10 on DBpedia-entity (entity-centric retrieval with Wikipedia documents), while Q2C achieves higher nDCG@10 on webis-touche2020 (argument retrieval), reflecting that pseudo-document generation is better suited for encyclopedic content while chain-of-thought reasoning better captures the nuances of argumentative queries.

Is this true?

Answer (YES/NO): NO